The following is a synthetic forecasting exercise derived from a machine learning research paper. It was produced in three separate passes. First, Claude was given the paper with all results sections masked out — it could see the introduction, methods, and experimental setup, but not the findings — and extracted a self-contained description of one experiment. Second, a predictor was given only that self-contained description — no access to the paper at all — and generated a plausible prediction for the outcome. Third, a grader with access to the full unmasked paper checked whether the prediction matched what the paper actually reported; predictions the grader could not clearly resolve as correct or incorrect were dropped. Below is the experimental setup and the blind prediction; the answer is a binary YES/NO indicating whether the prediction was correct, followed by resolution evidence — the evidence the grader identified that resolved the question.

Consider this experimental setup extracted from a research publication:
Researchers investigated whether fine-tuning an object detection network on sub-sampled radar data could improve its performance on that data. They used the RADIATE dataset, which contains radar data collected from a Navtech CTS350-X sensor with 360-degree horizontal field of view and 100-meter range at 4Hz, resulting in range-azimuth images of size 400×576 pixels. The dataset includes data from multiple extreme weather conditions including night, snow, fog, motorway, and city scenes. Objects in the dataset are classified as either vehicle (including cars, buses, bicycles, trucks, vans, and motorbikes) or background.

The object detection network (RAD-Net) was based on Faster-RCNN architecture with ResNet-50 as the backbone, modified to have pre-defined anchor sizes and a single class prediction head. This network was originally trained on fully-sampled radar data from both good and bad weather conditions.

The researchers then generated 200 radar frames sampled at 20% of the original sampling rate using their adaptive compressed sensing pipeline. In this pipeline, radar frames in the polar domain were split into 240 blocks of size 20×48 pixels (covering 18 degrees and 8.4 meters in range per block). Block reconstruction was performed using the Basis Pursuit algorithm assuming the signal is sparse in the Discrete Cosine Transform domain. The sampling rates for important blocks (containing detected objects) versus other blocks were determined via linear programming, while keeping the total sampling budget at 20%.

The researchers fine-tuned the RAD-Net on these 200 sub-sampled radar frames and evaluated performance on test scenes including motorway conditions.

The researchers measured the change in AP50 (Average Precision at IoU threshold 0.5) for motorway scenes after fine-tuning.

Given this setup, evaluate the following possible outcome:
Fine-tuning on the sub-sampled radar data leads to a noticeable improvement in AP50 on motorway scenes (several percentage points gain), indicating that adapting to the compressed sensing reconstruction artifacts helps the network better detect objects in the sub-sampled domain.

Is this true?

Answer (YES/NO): YES